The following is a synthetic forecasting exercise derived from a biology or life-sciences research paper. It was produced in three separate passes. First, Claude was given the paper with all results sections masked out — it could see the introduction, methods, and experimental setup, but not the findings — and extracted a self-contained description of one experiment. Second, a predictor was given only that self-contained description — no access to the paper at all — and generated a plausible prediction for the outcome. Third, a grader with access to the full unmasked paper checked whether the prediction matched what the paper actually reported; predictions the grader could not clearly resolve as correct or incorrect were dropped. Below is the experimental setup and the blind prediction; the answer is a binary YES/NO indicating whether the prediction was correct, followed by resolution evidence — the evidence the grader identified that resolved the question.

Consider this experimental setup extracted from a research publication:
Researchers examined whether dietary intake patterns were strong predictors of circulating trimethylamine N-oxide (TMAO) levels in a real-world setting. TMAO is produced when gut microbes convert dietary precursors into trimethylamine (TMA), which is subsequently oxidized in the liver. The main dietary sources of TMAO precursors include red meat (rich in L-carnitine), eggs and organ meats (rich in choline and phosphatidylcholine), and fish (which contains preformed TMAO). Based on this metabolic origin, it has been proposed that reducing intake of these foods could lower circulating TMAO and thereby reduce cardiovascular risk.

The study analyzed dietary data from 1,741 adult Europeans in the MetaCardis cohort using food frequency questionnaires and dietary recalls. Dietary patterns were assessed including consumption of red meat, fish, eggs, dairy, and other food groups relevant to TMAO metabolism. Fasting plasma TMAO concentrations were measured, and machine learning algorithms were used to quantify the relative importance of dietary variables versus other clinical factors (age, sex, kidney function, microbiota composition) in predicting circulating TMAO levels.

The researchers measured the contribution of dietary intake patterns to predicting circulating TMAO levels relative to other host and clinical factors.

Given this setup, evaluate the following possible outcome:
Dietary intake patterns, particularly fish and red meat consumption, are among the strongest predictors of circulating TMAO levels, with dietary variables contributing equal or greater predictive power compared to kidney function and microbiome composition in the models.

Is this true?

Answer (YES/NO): NO